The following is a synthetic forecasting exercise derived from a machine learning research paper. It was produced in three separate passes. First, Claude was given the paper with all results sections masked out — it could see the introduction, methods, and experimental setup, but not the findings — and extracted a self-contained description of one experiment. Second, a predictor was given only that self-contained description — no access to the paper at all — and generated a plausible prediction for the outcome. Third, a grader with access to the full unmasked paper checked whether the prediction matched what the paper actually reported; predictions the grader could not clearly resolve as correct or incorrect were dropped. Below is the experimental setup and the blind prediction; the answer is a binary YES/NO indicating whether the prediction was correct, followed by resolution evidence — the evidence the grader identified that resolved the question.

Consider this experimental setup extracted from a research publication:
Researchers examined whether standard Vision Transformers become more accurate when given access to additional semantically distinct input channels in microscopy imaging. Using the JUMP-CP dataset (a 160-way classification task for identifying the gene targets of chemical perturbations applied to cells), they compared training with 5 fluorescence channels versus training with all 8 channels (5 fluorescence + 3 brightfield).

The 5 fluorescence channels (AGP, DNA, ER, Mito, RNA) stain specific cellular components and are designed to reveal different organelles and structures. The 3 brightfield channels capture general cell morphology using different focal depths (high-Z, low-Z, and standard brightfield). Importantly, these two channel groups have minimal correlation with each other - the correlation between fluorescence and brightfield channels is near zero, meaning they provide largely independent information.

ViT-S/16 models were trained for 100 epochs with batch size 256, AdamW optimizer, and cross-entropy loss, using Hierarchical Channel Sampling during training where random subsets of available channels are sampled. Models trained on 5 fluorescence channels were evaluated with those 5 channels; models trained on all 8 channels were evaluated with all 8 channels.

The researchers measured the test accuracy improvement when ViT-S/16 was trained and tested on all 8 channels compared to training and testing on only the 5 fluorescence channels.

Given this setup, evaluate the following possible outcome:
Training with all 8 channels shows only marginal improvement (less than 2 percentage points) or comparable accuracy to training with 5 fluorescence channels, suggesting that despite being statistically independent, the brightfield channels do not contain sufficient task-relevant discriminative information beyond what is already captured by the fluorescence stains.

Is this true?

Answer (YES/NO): YES